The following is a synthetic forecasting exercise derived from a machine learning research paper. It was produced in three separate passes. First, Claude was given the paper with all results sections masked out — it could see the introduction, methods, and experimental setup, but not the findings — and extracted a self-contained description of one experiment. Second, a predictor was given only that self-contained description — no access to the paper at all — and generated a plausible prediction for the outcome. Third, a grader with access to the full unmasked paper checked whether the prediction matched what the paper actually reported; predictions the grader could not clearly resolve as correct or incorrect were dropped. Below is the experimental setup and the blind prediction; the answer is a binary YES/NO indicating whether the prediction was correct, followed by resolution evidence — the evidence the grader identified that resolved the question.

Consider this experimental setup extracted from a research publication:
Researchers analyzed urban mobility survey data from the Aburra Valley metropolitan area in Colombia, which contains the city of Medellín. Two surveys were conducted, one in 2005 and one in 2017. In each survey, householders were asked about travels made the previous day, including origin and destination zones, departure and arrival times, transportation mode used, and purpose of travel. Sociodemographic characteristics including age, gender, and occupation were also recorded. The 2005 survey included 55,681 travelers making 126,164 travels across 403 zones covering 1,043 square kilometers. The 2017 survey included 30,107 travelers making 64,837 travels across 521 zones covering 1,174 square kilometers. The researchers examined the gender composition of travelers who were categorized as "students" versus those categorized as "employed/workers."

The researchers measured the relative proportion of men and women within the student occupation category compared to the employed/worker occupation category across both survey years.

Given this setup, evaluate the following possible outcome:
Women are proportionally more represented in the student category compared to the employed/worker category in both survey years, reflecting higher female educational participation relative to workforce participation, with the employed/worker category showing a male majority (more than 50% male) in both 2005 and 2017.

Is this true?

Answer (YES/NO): YES